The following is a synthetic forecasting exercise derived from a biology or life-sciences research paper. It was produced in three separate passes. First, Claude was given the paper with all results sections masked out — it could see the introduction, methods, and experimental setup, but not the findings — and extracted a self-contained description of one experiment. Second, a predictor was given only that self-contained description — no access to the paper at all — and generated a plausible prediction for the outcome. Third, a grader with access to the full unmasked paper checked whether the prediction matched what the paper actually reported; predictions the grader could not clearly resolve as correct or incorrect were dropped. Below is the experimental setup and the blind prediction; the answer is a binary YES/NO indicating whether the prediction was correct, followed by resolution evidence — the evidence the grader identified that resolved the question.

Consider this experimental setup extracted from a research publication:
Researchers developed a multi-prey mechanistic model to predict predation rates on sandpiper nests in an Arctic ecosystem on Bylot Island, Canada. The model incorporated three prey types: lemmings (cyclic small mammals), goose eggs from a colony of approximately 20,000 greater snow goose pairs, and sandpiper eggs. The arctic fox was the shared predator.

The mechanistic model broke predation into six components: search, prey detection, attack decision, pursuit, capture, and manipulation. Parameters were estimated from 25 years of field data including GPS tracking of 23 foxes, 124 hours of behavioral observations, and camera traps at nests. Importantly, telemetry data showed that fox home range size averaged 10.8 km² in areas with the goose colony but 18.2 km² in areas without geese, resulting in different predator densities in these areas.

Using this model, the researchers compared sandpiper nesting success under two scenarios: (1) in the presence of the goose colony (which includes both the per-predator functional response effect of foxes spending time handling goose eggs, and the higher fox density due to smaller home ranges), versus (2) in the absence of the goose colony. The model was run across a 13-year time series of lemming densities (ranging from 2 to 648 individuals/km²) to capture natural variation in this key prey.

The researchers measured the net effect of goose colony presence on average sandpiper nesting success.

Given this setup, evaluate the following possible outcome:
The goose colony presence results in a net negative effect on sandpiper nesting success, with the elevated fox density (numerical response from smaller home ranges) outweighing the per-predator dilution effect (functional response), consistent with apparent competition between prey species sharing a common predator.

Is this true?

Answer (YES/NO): YES